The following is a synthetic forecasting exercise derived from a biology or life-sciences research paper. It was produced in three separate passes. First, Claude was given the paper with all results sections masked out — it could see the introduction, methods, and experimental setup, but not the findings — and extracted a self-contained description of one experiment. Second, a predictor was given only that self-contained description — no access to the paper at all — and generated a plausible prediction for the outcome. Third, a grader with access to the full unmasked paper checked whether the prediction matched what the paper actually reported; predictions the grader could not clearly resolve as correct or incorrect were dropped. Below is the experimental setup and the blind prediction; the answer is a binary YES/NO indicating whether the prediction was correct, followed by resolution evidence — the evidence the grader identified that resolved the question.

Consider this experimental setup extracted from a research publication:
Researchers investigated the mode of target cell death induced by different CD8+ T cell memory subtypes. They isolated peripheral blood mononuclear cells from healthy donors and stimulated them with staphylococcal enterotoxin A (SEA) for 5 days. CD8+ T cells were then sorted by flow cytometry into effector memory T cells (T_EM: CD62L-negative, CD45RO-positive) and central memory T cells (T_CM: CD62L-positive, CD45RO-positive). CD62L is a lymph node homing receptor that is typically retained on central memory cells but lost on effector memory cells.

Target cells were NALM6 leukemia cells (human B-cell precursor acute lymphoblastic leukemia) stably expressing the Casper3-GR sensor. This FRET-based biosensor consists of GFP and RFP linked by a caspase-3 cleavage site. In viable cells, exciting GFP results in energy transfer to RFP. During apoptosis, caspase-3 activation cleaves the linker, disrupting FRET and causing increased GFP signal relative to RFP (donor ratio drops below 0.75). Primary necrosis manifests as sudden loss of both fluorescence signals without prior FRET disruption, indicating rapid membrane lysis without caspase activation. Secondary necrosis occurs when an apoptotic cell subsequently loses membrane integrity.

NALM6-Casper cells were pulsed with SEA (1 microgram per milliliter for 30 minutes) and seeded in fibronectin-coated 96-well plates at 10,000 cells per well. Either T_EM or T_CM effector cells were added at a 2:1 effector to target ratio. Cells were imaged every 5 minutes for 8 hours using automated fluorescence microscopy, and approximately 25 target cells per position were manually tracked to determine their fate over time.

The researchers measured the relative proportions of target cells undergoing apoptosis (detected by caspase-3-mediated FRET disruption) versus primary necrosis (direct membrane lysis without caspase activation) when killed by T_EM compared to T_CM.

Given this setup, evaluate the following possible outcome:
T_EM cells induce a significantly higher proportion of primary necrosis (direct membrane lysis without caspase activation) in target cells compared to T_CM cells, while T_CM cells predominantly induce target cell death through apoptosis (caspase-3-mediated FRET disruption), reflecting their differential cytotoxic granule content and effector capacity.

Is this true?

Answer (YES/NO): NO